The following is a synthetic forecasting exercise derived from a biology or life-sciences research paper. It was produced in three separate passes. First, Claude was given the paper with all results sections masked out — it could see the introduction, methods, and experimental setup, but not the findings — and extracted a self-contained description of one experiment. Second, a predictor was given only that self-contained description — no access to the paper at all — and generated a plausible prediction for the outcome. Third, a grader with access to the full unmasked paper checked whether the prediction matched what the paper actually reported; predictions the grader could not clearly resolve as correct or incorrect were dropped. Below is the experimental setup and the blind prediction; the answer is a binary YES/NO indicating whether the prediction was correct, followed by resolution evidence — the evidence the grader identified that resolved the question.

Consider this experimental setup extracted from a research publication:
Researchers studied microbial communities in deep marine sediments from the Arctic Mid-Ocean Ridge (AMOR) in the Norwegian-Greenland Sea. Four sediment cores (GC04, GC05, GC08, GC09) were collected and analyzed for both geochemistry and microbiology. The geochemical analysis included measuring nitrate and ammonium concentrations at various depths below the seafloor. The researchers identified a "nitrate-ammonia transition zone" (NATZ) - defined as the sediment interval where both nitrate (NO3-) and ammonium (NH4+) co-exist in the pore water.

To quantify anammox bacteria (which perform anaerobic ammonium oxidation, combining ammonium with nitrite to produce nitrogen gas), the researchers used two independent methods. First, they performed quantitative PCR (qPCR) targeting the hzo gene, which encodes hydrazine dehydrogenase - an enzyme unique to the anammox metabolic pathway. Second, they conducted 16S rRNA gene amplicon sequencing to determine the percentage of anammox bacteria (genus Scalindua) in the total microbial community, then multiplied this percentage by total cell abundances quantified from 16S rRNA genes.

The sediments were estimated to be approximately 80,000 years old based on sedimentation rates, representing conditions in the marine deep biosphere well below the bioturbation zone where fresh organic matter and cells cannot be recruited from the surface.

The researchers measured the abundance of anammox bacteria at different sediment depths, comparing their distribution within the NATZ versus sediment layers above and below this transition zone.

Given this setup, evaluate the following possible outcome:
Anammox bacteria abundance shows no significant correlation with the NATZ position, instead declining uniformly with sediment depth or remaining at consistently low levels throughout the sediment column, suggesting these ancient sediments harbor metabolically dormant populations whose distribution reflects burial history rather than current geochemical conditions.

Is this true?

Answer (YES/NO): NO